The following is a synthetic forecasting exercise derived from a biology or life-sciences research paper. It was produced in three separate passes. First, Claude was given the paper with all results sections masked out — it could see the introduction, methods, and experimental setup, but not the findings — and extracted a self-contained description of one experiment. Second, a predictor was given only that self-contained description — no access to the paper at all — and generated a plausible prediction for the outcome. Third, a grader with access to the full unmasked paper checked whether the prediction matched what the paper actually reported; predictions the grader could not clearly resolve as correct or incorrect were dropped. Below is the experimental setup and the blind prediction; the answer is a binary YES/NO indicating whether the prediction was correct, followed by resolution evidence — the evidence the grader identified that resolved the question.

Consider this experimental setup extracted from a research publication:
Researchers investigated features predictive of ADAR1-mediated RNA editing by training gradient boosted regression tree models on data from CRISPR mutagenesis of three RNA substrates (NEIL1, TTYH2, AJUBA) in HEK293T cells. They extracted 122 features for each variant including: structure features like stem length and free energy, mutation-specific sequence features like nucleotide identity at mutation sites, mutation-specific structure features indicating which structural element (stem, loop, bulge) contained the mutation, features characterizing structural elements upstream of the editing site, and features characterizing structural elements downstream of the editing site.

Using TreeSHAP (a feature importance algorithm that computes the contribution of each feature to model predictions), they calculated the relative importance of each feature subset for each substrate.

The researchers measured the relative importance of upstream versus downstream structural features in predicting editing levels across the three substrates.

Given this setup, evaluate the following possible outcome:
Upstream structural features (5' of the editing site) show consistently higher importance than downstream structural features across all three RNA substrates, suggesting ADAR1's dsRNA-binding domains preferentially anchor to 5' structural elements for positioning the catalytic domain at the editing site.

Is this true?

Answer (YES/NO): NO